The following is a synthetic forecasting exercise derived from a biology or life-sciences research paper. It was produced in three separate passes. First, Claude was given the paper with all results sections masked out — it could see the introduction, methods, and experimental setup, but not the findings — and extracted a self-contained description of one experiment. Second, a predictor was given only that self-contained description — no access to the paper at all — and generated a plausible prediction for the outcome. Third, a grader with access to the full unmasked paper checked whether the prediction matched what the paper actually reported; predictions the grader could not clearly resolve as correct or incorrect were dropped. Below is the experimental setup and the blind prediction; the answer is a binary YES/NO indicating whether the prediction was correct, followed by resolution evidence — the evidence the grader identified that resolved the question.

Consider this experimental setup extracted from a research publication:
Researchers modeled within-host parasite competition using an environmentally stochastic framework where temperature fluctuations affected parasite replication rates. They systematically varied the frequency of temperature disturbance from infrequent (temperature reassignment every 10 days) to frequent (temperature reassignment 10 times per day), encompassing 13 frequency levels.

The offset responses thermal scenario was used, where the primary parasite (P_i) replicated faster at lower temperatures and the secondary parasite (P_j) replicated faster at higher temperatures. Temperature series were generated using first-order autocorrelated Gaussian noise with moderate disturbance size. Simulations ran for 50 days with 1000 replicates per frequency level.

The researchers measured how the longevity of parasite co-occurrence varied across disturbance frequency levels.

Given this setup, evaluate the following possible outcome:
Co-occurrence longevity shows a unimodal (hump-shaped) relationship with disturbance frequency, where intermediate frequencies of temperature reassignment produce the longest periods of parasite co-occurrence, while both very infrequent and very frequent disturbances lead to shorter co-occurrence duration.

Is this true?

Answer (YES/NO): NO